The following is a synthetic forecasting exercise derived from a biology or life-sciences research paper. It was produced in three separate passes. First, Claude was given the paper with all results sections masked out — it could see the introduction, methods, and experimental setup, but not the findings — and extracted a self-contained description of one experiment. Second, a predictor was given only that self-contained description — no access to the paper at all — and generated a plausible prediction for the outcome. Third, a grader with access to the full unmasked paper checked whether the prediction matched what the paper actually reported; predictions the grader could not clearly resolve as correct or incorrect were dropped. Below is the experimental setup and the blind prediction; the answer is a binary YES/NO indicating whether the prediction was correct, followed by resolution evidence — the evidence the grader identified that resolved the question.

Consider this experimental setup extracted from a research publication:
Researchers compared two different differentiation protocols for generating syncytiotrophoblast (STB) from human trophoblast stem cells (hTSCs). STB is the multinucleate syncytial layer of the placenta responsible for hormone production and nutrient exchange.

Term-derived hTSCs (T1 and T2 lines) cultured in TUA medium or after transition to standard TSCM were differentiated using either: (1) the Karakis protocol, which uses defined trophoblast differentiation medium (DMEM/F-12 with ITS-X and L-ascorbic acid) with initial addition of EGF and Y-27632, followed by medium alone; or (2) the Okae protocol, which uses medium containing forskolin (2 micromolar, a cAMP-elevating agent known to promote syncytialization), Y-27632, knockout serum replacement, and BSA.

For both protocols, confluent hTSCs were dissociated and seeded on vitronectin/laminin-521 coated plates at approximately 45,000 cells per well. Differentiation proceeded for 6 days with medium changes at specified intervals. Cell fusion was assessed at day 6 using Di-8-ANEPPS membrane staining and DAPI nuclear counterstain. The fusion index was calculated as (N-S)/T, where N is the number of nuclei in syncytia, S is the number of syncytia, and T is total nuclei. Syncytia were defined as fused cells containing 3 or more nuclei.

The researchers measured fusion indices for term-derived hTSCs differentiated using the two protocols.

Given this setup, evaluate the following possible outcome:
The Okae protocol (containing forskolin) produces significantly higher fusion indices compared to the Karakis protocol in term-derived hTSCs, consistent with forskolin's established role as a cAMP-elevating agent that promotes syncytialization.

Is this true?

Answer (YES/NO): NO